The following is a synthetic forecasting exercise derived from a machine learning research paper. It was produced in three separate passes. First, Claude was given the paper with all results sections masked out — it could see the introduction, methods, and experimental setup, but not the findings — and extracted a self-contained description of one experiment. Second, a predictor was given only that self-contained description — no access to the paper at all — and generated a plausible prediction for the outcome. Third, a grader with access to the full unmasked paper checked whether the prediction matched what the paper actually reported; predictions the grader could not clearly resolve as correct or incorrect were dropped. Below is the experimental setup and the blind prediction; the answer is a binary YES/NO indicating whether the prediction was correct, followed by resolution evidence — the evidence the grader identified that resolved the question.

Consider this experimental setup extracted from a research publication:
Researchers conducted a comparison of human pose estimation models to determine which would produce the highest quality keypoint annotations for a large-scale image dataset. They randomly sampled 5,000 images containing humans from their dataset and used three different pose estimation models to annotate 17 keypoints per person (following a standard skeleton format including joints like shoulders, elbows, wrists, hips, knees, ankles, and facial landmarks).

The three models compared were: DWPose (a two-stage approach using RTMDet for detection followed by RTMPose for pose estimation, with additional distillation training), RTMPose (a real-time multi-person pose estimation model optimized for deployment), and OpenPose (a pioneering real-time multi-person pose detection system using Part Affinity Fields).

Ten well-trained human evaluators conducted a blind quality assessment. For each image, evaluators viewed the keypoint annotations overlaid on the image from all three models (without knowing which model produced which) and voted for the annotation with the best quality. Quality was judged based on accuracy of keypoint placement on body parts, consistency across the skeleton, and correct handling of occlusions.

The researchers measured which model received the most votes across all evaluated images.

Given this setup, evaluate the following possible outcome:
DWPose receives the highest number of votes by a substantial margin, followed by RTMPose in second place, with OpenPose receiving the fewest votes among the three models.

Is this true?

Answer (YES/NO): YES